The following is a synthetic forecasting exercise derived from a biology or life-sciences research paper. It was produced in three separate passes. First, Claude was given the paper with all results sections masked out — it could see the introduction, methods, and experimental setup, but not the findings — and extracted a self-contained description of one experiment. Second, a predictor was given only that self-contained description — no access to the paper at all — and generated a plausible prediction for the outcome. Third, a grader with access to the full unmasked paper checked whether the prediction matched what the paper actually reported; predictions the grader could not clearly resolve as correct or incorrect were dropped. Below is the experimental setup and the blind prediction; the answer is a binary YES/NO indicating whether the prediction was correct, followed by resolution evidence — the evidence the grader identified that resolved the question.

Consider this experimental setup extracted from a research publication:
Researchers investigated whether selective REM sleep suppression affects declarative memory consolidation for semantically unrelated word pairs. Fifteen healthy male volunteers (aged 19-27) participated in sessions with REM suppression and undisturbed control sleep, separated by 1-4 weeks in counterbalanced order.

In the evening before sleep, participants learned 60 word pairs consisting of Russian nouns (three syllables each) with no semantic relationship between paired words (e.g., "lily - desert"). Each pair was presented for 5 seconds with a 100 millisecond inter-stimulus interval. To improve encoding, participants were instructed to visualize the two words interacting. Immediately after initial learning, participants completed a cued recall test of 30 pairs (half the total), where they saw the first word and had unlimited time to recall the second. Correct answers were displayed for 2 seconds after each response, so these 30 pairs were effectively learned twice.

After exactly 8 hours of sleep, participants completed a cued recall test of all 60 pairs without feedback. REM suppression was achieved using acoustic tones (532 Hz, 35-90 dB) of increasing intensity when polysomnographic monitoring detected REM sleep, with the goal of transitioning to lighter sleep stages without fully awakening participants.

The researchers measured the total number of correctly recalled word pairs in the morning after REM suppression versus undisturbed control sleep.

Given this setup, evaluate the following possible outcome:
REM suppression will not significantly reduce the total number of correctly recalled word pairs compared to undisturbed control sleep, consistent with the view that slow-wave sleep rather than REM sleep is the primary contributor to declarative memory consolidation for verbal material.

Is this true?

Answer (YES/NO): YES